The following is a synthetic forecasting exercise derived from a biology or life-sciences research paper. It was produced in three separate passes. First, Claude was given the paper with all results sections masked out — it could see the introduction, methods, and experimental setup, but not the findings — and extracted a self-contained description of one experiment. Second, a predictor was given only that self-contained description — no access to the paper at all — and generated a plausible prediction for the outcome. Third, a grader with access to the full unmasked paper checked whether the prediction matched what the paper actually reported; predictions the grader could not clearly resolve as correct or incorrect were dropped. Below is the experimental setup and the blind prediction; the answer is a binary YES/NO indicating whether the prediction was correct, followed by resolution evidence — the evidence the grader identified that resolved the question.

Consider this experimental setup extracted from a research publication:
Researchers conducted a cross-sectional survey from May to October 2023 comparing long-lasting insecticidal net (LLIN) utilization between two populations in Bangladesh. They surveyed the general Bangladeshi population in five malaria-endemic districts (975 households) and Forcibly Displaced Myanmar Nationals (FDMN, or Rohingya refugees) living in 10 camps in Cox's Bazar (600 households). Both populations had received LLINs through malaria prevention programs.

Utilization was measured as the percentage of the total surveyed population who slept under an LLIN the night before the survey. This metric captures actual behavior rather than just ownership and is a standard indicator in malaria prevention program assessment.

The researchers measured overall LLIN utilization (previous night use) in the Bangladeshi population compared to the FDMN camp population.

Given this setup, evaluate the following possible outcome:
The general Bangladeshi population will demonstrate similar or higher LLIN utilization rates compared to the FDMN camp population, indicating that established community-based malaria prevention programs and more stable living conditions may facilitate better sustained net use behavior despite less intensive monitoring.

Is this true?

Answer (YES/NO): YES